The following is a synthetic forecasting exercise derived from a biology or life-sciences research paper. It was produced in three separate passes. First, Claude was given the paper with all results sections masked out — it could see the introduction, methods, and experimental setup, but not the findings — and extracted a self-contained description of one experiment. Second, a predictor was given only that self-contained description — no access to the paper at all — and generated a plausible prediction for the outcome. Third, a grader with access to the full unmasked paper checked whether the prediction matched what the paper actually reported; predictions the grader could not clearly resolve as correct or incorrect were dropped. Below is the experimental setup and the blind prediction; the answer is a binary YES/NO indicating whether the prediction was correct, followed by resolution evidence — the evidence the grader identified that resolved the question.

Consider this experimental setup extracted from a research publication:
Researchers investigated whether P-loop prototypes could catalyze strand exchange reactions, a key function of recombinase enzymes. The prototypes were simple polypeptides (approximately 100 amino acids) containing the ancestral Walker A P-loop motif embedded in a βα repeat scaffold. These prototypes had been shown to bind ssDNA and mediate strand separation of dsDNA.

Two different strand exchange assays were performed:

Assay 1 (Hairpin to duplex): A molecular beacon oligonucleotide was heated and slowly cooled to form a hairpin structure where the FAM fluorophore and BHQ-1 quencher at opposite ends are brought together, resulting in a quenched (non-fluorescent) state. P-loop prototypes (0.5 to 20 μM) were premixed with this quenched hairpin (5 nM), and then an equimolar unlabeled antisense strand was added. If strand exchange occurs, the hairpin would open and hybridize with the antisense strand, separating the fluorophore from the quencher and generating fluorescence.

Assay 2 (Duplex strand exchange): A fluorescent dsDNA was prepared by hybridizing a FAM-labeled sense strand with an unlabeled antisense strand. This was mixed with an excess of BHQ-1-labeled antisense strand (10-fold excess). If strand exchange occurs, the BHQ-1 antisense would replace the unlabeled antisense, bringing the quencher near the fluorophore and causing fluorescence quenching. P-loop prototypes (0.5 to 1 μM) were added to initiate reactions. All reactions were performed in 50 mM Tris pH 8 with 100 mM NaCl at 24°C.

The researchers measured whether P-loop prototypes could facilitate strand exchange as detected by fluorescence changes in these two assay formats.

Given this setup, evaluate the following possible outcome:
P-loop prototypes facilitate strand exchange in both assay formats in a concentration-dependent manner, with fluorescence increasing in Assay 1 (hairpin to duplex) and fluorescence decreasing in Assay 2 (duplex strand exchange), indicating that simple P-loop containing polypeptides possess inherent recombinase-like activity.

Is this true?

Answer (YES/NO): YES